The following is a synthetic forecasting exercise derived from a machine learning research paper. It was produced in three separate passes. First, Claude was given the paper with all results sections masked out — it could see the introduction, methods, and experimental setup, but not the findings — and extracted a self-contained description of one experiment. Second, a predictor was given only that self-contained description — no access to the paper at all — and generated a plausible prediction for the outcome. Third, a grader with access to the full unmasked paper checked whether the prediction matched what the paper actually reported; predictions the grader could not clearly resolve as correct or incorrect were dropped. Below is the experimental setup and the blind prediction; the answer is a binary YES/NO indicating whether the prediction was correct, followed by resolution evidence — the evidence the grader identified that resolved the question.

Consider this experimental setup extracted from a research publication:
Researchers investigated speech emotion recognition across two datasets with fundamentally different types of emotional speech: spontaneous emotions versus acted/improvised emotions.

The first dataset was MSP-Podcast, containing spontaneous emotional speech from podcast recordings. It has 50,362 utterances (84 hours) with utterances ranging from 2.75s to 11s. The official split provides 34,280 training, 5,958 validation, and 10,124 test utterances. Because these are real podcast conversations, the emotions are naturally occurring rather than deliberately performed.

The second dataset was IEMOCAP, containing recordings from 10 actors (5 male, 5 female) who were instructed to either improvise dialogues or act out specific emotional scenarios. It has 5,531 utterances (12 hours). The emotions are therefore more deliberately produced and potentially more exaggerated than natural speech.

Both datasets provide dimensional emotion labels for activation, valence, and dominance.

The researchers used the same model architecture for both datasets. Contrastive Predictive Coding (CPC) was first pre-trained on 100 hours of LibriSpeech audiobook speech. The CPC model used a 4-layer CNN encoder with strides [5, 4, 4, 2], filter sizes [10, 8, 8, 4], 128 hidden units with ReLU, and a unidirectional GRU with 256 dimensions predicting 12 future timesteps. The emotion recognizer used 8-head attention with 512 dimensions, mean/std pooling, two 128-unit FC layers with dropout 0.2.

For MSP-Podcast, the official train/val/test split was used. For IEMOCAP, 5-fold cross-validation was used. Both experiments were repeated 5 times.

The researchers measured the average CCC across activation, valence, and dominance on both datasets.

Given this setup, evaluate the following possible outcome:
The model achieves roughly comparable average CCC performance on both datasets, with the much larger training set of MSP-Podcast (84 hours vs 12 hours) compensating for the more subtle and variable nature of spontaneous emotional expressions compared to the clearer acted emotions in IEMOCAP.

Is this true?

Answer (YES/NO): NO